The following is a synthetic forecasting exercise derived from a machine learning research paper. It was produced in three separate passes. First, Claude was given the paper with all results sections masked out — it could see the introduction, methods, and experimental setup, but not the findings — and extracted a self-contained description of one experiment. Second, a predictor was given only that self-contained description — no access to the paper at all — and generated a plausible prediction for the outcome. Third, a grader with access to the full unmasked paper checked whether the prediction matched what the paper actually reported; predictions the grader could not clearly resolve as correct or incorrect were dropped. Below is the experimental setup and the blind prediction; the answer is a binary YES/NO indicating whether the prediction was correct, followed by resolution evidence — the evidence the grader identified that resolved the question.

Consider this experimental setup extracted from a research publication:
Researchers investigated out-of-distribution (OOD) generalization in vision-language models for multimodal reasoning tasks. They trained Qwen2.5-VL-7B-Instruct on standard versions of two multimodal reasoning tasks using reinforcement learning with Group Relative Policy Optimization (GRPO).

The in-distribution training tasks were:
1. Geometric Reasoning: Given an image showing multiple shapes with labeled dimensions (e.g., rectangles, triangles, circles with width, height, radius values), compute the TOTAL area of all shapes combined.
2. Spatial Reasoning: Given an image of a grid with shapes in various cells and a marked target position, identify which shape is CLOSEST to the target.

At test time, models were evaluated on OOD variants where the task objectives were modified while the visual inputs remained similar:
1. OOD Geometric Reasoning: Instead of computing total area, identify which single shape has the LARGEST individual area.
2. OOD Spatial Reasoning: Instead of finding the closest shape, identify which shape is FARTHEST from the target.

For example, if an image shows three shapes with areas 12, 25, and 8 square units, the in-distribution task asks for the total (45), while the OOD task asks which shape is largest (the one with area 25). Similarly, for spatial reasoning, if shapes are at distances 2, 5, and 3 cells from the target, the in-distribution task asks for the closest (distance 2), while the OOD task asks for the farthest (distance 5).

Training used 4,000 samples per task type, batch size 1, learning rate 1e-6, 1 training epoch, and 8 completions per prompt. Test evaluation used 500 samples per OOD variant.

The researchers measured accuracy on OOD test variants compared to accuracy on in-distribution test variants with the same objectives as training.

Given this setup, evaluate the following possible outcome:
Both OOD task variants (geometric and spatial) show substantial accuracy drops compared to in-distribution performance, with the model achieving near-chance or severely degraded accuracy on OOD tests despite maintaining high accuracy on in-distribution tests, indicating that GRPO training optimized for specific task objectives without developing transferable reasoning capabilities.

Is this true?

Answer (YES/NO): NO